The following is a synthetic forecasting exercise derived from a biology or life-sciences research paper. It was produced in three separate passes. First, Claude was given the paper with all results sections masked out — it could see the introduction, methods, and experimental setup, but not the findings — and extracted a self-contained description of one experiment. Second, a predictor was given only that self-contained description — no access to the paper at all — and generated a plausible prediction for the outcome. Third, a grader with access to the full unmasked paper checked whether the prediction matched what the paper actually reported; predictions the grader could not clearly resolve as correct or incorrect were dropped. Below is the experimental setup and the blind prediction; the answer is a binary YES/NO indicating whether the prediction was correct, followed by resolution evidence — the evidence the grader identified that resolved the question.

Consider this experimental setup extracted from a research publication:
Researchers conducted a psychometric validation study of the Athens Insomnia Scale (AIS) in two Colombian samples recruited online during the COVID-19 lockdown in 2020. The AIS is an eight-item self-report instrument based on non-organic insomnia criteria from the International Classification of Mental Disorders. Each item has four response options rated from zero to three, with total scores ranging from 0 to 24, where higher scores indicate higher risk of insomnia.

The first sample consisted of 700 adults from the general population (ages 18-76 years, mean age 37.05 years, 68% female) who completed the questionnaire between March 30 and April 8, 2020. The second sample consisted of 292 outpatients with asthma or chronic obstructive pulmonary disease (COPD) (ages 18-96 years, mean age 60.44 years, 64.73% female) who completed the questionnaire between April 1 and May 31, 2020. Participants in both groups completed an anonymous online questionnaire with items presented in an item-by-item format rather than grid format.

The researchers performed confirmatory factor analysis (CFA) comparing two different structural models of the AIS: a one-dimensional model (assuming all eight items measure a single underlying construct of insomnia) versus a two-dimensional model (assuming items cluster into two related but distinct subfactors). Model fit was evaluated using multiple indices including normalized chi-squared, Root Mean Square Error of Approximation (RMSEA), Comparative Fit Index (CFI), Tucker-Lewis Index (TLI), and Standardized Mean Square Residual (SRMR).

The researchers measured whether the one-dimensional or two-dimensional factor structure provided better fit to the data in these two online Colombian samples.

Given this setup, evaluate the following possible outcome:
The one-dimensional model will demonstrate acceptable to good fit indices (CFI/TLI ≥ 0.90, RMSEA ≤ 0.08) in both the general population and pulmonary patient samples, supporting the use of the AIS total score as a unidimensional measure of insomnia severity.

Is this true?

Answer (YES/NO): NO